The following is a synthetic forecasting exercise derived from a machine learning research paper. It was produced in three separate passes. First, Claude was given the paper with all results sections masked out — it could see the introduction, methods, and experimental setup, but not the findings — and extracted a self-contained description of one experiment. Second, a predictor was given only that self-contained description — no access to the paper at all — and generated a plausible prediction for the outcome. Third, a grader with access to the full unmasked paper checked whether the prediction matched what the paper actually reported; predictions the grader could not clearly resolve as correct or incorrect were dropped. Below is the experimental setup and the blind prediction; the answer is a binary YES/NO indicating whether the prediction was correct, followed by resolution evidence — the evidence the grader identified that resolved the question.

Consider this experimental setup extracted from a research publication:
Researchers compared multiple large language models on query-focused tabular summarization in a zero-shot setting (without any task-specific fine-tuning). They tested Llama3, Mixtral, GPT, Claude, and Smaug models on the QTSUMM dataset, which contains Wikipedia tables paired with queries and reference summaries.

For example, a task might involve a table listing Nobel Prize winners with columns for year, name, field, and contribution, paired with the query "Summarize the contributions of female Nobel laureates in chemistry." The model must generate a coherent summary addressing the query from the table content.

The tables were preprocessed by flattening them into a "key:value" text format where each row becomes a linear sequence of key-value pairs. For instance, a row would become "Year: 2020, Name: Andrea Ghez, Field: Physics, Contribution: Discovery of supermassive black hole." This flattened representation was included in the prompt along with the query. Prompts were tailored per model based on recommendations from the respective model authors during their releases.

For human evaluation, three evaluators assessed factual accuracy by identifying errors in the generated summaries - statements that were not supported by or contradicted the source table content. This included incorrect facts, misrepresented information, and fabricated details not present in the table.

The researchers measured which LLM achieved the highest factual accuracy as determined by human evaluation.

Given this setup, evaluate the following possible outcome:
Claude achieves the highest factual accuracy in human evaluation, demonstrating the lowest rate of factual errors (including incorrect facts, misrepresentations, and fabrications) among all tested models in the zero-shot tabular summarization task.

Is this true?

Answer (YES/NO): NO